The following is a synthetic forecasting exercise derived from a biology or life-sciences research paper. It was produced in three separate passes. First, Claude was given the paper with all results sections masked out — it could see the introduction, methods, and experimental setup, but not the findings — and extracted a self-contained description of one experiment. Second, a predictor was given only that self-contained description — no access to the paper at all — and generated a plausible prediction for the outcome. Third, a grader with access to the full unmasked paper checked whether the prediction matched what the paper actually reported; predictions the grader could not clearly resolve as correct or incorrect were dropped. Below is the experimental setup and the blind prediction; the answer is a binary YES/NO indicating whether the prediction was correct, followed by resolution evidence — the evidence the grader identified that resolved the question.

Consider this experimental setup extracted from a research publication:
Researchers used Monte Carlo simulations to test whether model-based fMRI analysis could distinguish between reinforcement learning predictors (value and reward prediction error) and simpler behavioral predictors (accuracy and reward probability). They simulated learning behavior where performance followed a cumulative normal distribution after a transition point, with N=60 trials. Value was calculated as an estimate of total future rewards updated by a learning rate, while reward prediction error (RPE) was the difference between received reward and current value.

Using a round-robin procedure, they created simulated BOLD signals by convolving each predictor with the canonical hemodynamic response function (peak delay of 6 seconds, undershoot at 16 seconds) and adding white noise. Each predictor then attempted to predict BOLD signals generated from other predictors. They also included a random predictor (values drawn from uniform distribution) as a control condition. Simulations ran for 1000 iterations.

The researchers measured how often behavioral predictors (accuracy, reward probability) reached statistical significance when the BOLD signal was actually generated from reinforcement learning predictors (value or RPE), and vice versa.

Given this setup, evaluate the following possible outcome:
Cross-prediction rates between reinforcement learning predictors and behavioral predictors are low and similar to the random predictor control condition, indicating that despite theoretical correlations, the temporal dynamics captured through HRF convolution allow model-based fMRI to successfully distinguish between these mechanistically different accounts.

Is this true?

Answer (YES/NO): NO